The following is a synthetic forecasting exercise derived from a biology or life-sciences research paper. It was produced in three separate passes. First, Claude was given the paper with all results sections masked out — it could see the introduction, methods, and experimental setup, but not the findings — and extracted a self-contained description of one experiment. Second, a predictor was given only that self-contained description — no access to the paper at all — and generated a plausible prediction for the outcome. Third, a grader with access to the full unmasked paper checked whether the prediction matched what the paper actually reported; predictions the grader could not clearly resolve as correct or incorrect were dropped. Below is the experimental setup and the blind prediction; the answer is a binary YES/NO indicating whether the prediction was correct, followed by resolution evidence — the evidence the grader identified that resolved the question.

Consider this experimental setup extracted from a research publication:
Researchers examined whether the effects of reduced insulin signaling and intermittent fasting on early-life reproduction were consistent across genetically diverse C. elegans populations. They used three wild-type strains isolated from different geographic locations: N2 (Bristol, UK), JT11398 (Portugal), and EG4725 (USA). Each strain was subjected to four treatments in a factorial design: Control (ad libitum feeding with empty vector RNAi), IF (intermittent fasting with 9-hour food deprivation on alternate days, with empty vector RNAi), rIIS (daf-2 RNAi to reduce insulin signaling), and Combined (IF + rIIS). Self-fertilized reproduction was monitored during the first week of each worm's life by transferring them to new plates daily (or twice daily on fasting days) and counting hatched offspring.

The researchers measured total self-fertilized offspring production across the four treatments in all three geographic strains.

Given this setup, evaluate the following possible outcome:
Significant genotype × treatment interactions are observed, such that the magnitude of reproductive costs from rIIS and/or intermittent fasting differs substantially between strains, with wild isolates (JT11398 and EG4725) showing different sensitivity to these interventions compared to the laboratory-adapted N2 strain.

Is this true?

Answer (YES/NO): NO